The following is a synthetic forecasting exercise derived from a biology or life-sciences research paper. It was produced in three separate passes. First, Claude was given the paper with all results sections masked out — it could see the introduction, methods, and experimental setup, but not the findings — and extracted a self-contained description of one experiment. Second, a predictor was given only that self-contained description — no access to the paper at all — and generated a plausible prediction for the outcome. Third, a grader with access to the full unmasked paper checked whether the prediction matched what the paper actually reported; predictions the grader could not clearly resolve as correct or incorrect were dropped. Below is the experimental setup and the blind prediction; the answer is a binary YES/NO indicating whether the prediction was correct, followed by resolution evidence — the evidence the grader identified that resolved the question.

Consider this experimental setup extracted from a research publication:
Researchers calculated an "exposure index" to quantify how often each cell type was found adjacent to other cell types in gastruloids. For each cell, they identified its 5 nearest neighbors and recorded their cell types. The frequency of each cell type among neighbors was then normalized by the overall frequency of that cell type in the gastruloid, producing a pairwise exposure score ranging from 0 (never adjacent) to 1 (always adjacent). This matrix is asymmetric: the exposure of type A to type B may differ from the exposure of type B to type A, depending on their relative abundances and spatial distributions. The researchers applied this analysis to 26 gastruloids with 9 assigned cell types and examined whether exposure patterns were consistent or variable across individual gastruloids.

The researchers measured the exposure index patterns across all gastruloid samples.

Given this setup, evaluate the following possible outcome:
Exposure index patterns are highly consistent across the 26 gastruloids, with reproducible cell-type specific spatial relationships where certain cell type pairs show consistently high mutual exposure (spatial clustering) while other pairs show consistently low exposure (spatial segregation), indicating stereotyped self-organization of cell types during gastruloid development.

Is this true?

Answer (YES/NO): YES